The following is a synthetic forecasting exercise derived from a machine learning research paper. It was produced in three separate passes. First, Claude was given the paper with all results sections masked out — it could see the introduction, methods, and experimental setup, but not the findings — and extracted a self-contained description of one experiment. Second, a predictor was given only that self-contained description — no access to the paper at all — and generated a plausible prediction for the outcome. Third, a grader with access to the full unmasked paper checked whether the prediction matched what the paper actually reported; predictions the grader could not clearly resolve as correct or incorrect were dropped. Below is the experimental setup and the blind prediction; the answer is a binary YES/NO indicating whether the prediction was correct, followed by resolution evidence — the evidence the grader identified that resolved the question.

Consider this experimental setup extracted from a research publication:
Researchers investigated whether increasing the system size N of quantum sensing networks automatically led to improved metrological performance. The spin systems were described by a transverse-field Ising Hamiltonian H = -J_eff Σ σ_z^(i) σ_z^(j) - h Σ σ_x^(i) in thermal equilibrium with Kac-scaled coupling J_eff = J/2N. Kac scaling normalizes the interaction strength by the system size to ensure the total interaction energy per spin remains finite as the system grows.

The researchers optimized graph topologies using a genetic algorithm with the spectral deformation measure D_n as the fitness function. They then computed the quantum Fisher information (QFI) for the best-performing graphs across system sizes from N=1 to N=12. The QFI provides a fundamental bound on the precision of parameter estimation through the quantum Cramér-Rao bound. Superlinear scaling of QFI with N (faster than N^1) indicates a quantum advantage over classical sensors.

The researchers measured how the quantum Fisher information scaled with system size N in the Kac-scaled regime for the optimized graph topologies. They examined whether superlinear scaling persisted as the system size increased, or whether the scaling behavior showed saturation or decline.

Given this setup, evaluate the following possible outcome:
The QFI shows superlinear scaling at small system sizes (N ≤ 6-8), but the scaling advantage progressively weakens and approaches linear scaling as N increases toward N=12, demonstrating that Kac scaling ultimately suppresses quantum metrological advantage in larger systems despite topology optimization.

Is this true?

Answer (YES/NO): YES